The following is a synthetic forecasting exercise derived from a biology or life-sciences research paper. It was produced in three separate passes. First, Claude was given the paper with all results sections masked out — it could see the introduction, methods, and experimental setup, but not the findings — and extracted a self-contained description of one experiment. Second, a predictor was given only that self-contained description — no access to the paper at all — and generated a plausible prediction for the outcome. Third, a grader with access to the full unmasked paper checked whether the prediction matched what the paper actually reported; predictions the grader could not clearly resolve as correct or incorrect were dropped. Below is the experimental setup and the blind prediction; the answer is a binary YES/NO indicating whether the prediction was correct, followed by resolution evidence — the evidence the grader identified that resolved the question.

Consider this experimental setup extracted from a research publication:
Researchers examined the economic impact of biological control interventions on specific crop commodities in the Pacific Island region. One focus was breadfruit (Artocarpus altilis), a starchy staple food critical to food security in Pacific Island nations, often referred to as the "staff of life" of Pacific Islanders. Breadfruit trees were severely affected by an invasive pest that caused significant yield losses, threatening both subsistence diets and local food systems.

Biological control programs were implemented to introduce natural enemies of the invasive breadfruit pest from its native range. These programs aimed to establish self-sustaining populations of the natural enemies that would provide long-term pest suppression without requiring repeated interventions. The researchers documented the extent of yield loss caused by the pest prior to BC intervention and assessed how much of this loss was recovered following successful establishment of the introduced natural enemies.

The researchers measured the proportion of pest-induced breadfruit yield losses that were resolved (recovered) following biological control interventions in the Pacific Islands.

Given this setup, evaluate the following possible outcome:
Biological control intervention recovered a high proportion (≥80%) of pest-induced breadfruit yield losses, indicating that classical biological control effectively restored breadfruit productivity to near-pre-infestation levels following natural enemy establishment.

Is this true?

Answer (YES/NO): YES